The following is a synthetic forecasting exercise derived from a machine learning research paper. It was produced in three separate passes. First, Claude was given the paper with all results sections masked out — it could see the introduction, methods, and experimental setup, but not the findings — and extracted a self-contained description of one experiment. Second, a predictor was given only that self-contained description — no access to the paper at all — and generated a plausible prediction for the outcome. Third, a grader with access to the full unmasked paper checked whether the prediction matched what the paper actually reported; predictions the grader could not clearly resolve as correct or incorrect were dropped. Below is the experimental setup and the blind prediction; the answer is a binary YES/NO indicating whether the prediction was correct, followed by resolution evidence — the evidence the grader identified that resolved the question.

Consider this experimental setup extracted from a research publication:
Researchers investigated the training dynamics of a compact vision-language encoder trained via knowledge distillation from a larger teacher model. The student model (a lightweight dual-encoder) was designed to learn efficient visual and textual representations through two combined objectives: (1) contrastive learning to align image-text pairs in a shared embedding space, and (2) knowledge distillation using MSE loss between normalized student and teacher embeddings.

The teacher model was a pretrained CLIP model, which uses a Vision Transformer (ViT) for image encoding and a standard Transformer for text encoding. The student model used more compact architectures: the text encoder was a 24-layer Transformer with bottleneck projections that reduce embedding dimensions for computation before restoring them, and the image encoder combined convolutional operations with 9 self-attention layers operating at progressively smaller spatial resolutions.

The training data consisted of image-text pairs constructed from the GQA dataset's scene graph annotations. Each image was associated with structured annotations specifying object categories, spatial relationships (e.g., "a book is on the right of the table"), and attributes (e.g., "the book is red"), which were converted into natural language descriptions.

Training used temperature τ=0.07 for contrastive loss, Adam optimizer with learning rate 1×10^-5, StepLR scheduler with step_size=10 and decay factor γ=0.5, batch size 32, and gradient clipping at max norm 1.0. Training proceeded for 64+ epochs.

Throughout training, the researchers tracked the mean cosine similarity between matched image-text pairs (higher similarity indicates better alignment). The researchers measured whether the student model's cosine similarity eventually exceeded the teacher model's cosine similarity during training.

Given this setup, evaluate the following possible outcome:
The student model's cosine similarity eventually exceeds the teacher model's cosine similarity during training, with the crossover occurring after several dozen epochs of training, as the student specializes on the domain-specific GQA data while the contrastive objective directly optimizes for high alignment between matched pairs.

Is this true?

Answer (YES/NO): NO